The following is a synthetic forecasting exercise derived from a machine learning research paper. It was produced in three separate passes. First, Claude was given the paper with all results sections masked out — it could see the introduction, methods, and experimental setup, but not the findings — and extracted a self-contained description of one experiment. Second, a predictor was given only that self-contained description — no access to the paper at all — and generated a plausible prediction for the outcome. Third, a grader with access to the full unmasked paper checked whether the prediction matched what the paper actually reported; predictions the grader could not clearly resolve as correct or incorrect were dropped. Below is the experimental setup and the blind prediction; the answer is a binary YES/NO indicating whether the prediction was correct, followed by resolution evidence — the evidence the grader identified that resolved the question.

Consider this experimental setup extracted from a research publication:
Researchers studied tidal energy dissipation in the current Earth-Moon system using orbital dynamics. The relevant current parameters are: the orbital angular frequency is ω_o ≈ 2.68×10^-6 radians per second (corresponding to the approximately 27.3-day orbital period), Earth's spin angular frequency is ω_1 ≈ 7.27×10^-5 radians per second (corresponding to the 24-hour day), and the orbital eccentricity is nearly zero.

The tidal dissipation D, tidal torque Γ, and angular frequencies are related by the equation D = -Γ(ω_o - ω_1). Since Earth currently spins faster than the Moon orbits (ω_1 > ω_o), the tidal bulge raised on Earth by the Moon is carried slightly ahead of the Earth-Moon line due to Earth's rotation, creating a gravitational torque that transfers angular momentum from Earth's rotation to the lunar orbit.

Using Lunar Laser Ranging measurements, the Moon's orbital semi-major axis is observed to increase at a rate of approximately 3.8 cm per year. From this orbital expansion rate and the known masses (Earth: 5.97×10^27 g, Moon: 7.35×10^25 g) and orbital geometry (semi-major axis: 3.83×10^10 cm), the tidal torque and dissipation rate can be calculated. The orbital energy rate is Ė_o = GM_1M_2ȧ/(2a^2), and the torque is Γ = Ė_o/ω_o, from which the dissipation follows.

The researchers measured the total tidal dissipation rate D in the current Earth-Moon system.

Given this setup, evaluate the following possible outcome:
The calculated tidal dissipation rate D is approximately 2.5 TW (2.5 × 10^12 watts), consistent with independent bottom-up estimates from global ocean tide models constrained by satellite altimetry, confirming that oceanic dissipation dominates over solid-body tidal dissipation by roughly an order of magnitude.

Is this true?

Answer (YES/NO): NO